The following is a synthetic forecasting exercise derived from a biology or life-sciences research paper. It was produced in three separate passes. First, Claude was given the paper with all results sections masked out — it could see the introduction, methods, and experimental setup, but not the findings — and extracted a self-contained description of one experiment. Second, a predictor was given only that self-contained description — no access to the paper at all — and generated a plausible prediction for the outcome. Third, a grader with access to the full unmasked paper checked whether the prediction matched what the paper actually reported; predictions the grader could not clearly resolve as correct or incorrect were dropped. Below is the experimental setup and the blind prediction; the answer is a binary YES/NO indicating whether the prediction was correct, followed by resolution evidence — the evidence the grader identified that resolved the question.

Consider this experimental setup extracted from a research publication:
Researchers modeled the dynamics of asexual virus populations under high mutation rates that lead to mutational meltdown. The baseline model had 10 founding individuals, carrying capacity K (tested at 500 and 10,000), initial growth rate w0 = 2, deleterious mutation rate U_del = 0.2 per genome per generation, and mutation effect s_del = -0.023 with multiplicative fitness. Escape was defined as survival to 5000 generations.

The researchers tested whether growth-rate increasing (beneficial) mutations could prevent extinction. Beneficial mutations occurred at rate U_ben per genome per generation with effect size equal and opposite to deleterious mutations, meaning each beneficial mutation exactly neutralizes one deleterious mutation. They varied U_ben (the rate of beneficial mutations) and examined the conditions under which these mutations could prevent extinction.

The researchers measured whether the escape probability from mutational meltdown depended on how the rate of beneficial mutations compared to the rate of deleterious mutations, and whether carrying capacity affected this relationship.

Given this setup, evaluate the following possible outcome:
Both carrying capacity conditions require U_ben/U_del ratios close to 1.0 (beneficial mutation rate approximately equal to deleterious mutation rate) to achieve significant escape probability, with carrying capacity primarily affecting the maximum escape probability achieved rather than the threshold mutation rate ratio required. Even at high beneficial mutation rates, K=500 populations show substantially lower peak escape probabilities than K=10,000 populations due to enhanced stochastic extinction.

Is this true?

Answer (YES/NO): NO